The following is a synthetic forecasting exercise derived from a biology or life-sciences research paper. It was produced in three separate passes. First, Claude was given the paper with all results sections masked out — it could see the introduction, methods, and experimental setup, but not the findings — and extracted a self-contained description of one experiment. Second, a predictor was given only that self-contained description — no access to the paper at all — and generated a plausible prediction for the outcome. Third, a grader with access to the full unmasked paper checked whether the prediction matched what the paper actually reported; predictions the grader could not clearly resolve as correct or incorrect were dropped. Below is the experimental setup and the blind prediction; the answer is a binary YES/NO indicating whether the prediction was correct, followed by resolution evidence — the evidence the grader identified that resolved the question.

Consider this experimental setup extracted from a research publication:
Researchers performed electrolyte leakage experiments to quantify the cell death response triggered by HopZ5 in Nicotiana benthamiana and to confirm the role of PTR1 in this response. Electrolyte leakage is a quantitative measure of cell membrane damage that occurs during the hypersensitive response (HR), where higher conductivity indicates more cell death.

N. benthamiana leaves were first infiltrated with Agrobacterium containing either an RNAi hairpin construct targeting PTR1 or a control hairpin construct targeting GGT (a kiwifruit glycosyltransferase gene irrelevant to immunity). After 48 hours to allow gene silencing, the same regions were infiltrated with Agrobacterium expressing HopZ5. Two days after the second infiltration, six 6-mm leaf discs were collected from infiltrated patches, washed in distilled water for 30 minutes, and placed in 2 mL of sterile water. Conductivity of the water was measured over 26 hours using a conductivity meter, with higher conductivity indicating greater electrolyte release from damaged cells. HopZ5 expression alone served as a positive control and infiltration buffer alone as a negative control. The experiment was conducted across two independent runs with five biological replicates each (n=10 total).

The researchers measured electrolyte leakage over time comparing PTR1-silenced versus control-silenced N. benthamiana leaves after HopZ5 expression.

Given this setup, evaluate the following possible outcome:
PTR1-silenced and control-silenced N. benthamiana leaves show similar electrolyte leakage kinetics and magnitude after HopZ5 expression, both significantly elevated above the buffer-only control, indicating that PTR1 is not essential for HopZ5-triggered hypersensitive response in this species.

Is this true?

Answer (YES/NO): NO